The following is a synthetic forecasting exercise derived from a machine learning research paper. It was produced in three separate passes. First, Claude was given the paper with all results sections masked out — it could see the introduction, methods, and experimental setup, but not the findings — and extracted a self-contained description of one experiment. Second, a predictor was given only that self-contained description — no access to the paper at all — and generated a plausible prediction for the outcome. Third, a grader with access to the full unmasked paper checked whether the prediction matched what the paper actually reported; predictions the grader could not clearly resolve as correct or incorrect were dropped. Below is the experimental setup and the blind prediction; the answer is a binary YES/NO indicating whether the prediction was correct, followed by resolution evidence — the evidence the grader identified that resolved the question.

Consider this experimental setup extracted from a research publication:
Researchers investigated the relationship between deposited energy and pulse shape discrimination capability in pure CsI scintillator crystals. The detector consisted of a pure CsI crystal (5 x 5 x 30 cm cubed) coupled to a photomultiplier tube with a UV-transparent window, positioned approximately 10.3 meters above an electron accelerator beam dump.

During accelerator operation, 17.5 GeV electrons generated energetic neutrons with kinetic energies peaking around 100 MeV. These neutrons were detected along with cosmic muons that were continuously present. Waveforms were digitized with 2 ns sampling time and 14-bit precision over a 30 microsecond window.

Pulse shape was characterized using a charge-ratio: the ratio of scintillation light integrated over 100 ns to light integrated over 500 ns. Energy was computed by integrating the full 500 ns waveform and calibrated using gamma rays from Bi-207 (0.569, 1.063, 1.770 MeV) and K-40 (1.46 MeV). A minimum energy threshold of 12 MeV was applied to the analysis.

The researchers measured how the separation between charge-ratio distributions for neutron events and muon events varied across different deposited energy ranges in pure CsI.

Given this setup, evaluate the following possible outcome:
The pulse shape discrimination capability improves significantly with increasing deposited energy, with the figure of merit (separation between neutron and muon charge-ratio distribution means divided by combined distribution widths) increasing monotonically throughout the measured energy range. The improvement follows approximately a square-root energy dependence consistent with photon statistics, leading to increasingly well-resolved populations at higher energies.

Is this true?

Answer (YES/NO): NO